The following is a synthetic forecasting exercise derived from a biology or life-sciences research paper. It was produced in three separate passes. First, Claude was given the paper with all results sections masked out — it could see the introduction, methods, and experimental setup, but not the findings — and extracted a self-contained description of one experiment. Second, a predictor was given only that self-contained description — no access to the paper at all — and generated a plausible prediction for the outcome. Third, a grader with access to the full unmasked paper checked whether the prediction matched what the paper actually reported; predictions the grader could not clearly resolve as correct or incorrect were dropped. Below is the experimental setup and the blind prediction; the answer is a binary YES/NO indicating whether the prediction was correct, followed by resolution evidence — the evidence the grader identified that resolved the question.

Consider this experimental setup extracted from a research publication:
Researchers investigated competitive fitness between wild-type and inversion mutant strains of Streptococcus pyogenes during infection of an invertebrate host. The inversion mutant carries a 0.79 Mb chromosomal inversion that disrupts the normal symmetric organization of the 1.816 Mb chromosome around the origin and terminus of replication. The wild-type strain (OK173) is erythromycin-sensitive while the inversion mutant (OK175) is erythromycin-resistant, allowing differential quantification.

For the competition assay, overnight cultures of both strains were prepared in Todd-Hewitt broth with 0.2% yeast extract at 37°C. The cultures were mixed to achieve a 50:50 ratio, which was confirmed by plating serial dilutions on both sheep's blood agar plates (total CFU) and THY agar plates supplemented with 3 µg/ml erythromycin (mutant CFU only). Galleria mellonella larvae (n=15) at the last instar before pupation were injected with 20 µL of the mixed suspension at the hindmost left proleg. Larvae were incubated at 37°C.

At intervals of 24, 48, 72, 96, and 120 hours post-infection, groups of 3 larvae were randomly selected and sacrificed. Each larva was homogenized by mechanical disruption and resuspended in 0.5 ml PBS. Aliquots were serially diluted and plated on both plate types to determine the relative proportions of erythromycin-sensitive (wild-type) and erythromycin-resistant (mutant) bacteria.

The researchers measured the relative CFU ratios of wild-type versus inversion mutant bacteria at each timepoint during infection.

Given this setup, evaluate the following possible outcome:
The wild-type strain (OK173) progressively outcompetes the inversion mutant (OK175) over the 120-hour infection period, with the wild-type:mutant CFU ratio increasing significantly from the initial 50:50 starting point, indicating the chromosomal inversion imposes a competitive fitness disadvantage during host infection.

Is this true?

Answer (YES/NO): YES